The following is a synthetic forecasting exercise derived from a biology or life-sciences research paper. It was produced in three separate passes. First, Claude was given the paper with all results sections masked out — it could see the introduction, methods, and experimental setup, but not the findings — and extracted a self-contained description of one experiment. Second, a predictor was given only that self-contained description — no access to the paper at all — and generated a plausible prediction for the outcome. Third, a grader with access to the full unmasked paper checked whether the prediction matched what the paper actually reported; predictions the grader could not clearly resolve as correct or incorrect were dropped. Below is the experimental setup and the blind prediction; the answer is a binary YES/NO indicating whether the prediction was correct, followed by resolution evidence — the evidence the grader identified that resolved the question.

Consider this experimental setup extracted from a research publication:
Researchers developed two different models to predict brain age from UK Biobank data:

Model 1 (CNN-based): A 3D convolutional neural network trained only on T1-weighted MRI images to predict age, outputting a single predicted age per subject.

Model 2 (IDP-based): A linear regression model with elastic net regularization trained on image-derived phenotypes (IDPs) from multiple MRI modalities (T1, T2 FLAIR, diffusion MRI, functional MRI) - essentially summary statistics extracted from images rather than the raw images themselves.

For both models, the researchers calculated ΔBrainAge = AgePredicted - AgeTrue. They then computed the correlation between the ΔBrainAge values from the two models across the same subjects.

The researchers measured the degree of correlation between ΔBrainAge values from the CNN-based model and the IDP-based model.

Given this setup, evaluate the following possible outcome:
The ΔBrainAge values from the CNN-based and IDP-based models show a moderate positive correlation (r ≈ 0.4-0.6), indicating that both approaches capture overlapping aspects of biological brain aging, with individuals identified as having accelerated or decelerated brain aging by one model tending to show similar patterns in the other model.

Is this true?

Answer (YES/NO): YES